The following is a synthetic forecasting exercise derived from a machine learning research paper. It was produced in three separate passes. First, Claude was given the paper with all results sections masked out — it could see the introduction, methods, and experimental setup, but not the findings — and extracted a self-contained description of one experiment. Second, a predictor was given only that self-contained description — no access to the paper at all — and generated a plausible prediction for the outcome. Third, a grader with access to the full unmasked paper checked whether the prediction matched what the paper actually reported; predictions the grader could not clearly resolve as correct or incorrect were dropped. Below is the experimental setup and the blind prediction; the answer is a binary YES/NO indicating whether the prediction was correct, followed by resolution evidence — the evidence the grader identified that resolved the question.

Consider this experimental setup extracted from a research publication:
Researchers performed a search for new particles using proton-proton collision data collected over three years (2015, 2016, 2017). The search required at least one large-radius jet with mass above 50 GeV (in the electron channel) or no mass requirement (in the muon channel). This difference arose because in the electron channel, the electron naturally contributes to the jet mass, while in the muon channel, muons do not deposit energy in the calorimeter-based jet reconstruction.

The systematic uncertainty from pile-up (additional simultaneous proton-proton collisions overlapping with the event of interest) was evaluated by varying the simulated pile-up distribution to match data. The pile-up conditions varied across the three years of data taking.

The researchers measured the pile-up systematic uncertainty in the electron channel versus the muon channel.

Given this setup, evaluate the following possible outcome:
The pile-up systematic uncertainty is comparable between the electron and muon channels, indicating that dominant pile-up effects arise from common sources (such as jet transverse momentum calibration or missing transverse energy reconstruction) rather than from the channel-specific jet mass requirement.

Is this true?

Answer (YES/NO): NO